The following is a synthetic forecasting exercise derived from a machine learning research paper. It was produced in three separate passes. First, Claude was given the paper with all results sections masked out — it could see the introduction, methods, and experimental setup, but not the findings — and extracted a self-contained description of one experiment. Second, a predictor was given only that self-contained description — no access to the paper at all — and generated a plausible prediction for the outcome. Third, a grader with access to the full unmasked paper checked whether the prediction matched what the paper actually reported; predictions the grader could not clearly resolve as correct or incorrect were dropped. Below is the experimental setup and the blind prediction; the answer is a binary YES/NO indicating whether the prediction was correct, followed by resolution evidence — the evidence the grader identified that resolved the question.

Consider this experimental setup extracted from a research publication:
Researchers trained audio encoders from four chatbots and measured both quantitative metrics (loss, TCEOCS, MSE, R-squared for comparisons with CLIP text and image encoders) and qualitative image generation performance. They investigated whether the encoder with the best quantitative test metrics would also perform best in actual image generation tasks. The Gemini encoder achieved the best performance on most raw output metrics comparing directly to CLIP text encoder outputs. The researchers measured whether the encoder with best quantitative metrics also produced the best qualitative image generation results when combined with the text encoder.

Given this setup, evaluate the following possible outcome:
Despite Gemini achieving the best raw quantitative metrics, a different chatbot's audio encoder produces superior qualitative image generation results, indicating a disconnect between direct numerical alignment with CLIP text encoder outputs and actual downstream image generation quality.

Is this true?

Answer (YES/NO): YES